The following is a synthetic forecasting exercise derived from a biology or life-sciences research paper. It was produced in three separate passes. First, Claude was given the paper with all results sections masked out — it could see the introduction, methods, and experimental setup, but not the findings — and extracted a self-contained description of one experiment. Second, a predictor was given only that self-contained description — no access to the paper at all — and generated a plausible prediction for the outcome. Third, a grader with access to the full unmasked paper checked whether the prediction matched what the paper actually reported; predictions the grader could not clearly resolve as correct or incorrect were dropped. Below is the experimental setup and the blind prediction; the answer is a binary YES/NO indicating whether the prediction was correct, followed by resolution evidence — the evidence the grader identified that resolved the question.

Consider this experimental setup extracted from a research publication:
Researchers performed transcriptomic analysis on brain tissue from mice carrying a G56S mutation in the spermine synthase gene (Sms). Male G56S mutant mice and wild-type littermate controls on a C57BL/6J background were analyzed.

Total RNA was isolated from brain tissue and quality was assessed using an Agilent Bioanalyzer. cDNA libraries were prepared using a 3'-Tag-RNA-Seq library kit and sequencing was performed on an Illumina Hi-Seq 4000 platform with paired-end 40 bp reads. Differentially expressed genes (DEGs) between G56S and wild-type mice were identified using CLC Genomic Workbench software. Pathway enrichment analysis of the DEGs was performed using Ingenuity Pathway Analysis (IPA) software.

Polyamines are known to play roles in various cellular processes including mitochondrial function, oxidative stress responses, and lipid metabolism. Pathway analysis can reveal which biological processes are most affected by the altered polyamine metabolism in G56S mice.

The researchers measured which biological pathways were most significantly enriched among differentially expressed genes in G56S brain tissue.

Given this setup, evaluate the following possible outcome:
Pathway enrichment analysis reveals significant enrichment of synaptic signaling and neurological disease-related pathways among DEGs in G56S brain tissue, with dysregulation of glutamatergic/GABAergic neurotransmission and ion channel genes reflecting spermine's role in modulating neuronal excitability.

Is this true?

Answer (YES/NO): NO